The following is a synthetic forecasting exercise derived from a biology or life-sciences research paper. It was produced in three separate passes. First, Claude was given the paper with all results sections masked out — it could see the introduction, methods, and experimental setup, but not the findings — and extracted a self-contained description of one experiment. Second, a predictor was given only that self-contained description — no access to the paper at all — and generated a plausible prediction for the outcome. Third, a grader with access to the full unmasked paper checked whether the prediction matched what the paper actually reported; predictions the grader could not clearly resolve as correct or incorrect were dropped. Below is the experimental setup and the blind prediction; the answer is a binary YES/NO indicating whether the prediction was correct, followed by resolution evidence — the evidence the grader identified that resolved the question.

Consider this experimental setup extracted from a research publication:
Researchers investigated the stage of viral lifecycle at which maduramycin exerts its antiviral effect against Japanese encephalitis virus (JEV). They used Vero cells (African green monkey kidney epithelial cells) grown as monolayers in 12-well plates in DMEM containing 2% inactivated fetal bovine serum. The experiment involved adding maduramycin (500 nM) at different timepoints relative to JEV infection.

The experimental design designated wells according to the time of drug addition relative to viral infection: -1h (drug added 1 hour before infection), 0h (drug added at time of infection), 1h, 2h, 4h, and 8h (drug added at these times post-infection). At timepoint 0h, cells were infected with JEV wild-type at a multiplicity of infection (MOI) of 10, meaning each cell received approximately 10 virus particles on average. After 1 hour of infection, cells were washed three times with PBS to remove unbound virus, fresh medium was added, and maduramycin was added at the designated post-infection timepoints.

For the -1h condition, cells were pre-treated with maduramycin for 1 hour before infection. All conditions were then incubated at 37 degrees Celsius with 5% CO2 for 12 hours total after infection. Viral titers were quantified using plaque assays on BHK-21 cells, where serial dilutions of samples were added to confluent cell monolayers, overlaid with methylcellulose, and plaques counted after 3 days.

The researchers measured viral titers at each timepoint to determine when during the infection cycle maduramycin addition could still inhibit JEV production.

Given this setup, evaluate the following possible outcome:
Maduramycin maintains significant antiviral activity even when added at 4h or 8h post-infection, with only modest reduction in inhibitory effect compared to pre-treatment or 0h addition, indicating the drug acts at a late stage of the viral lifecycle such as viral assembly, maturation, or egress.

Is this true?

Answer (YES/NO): NO